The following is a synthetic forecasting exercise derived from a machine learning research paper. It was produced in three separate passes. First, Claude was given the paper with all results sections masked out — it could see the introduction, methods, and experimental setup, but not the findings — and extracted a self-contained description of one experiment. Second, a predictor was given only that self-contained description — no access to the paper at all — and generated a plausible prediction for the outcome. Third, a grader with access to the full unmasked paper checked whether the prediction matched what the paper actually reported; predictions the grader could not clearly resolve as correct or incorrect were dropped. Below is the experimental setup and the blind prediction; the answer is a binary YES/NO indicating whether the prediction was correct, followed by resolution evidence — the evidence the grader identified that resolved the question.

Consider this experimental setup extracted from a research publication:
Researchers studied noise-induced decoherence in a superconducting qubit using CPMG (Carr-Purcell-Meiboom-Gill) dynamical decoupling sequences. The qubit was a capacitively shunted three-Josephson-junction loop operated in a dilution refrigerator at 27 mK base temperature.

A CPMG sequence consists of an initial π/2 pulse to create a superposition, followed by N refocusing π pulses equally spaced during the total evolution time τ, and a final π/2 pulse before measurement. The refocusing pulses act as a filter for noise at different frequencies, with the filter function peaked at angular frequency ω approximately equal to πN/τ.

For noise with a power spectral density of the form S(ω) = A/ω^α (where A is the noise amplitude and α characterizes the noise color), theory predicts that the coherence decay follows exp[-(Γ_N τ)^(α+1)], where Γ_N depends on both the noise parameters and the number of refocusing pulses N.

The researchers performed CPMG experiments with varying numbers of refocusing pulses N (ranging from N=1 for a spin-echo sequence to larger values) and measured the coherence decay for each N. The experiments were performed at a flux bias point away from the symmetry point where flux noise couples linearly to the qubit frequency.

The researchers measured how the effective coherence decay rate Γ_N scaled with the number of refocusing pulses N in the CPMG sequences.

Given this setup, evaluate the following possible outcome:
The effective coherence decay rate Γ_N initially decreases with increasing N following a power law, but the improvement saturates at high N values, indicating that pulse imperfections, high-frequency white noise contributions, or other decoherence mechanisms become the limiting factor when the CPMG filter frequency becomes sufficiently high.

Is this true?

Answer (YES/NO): NO